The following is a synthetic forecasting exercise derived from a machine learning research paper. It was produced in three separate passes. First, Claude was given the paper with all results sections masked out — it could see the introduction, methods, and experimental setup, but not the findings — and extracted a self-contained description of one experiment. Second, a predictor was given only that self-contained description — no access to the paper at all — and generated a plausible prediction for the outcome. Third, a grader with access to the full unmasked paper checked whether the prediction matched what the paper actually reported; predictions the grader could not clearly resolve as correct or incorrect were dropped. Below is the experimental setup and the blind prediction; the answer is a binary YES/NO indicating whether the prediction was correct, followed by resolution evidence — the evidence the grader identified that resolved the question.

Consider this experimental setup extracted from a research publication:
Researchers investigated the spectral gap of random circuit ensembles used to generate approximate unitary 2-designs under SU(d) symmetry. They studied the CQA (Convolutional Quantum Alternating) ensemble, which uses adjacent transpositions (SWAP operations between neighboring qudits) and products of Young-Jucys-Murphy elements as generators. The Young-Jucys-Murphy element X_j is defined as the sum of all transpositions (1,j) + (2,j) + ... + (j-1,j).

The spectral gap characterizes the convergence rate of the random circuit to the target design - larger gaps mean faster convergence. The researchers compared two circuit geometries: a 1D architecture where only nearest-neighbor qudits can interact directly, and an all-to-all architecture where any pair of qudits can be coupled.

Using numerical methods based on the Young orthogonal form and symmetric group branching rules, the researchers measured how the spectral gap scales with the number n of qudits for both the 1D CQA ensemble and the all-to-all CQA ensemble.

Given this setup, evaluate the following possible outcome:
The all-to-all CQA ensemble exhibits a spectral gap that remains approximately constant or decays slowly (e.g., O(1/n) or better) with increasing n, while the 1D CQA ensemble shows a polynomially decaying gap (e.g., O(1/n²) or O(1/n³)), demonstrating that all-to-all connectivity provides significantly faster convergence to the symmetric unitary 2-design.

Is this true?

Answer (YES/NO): YES